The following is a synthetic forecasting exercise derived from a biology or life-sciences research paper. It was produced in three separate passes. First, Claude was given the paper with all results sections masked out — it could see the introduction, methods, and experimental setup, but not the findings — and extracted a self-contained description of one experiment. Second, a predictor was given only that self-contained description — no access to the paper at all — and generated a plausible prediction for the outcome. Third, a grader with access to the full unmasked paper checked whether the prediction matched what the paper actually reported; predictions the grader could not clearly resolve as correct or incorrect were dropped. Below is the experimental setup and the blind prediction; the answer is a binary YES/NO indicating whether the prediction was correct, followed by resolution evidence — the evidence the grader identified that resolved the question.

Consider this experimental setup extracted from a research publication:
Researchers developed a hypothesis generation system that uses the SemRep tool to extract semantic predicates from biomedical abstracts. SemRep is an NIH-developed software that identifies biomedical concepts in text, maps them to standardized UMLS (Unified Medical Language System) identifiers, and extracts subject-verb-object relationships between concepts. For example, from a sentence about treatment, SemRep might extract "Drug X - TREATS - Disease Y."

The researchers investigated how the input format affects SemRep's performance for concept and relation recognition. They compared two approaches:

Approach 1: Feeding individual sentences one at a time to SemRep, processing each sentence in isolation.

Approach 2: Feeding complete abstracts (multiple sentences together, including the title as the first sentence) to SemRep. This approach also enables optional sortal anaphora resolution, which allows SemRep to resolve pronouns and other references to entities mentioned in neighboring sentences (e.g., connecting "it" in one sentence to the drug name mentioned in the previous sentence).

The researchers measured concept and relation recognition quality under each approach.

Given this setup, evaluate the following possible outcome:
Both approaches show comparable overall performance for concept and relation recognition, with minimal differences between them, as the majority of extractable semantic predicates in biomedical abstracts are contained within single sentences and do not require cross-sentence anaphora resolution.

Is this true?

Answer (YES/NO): NO